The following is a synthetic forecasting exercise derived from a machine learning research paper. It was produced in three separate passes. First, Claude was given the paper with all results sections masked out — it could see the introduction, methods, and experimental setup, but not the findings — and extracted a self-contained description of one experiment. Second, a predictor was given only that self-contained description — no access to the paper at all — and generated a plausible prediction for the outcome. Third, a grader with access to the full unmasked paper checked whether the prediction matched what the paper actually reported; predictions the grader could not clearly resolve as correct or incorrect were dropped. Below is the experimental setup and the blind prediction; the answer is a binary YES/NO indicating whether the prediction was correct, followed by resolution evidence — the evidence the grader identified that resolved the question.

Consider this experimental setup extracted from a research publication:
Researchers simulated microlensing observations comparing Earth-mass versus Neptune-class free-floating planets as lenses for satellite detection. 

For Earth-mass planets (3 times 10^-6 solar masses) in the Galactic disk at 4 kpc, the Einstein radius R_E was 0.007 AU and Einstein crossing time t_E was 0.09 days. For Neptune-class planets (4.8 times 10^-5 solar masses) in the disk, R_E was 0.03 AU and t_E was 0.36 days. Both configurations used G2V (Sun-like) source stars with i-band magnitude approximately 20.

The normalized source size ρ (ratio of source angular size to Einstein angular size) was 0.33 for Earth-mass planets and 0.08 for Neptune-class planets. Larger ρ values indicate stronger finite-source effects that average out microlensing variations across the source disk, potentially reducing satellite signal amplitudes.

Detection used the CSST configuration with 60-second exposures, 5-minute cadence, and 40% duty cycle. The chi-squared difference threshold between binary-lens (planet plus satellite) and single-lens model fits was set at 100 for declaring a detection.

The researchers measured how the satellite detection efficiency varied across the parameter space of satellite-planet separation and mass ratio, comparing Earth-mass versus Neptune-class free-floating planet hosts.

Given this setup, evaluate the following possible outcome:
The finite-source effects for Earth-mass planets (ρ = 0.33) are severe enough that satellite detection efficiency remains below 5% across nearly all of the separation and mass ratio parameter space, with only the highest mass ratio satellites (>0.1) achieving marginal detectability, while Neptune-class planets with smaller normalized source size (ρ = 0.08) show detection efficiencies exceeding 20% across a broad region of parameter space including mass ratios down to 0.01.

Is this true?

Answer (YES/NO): NO